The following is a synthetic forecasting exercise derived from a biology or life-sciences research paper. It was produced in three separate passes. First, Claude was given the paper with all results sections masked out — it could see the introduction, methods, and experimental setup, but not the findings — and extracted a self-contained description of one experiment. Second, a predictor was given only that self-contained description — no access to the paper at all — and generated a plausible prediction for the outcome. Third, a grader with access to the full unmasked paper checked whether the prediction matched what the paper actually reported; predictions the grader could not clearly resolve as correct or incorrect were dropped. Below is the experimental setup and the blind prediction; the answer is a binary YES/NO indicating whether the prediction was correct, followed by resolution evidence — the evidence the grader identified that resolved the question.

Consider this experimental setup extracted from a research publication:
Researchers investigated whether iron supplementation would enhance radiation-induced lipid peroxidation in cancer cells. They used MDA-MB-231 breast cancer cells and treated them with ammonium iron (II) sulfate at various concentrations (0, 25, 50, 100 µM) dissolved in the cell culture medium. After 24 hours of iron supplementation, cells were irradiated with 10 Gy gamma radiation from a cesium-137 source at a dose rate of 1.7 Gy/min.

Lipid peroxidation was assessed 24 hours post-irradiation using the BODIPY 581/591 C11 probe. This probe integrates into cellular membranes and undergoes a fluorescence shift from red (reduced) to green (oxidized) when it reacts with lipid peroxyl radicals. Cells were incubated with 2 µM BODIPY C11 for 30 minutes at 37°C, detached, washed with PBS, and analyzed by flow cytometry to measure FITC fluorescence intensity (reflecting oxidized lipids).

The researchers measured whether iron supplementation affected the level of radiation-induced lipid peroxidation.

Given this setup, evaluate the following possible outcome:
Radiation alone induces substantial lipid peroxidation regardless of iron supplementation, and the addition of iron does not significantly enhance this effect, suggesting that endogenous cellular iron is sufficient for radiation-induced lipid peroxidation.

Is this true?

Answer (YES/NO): NO